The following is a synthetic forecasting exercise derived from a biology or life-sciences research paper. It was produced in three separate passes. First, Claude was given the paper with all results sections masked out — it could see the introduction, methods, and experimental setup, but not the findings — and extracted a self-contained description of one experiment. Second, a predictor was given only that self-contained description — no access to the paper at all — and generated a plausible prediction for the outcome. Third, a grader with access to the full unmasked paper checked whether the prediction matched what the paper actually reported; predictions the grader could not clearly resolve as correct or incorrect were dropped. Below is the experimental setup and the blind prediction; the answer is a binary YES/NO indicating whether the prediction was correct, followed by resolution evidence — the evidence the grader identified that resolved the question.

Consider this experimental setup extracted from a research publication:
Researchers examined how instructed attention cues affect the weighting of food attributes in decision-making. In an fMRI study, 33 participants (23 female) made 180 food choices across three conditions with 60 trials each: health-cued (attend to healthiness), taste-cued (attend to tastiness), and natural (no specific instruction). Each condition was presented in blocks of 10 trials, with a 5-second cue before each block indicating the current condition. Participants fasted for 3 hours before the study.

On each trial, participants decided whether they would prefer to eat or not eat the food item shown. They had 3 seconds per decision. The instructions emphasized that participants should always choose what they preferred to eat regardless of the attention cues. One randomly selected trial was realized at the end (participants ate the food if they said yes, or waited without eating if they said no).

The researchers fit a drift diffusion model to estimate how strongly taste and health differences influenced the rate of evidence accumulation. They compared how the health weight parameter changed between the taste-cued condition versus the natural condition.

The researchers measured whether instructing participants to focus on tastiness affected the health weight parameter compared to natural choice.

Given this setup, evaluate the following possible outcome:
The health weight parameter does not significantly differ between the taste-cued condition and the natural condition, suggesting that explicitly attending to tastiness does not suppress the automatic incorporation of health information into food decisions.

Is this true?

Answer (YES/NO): YES